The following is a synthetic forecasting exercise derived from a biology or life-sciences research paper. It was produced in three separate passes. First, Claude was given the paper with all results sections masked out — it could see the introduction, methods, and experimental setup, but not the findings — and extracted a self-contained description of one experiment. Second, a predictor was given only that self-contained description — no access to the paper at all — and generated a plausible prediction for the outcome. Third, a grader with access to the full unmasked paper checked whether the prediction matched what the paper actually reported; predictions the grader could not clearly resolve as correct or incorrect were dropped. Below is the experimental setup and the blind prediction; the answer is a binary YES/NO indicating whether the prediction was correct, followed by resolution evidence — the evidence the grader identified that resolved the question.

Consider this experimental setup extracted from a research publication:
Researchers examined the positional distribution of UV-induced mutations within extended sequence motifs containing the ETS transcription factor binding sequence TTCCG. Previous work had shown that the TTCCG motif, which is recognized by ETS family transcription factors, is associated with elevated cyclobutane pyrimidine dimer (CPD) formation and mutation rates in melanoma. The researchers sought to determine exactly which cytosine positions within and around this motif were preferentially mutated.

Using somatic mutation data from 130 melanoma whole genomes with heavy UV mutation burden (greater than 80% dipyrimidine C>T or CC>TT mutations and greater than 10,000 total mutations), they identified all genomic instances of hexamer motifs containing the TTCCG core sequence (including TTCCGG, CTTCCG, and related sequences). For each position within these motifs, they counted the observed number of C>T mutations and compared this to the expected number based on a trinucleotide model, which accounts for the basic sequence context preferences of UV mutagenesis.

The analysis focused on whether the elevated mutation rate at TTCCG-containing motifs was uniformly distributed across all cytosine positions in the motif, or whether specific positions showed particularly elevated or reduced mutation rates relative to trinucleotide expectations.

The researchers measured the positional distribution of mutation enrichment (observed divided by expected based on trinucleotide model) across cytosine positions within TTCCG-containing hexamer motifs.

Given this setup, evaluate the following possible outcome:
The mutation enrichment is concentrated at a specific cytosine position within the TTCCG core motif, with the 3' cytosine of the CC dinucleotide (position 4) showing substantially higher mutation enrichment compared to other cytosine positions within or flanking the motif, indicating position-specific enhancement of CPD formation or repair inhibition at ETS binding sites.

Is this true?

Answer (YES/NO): NO